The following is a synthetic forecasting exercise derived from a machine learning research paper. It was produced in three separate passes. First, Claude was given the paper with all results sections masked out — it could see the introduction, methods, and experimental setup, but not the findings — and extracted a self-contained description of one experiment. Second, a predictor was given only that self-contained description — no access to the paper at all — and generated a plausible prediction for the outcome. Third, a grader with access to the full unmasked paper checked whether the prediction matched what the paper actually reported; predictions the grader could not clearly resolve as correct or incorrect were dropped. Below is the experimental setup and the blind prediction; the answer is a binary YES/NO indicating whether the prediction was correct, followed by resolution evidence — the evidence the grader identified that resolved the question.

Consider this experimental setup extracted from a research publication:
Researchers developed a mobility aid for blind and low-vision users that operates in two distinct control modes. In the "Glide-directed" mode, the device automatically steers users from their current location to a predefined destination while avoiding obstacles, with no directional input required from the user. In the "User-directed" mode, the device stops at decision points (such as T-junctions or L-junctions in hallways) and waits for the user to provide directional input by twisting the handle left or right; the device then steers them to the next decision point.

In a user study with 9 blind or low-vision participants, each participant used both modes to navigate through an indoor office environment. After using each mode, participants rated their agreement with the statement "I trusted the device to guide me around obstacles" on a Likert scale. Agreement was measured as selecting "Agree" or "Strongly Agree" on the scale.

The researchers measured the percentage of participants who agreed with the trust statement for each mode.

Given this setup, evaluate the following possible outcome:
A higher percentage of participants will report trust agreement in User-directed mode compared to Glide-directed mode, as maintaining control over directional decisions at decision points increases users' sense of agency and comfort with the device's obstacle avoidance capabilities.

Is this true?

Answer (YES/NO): NO